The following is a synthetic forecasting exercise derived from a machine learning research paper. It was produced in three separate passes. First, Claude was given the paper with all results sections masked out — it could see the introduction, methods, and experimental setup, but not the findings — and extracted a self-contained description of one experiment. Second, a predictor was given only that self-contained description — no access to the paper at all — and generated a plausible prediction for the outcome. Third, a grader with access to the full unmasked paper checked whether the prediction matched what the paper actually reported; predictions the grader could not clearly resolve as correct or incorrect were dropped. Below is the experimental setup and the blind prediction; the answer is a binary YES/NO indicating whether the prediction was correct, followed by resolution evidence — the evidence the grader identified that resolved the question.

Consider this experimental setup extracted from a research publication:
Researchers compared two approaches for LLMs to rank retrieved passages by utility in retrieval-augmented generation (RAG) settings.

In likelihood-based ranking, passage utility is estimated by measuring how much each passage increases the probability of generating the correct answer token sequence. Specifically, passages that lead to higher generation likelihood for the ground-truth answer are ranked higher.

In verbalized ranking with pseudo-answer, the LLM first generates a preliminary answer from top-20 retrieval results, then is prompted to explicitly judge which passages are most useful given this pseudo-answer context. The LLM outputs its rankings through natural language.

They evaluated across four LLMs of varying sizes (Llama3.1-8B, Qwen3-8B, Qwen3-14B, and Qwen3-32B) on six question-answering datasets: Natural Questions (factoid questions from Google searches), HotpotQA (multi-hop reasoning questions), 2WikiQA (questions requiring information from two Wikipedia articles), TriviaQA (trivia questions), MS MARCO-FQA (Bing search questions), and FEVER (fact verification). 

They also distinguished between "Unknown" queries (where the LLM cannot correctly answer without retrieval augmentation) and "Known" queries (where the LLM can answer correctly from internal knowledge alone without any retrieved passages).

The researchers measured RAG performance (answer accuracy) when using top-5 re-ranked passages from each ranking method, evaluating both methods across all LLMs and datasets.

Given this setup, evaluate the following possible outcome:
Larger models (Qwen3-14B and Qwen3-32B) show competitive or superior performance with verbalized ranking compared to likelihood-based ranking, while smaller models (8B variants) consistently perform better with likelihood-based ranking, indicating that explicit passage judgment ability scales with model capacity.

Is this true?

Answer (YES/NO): NO